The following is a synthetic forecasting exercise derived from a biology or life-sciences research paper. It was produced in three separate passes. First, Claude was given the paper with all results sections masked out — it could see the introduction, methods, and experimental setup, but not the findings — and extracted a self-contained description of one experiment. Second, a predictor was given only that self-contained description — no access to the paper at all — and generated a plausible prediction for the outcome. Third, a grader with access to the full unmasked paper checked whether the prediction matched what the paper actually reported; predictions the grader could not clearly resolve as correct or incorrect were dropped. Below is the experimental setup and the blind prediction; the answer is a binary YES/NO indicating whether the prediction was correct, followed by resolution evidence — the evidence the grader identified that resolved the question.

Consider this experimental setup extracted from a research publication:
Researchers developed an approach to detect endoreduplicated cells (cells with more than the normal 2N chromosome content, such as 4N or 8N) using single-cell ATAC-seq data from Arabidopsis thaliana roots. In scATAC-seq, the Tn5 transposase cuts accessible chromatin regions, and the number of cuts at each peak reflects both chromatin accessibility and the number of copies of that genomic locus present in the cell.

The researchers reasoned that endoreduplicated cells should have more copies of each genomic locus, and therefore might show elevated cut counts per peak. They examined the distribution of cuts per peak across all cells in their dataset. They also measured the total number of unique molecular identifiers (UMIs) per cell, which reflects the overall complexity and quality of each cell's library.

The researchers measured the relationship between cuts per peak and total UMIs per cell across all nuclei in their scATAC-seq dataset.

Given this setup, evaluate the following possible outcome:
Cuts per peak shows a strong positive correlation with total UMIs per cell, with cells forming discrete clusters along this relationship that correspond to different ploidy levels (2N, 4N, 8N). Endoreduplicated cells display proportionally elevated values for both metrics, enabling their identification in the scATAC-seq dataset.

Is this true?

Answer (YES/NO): NO